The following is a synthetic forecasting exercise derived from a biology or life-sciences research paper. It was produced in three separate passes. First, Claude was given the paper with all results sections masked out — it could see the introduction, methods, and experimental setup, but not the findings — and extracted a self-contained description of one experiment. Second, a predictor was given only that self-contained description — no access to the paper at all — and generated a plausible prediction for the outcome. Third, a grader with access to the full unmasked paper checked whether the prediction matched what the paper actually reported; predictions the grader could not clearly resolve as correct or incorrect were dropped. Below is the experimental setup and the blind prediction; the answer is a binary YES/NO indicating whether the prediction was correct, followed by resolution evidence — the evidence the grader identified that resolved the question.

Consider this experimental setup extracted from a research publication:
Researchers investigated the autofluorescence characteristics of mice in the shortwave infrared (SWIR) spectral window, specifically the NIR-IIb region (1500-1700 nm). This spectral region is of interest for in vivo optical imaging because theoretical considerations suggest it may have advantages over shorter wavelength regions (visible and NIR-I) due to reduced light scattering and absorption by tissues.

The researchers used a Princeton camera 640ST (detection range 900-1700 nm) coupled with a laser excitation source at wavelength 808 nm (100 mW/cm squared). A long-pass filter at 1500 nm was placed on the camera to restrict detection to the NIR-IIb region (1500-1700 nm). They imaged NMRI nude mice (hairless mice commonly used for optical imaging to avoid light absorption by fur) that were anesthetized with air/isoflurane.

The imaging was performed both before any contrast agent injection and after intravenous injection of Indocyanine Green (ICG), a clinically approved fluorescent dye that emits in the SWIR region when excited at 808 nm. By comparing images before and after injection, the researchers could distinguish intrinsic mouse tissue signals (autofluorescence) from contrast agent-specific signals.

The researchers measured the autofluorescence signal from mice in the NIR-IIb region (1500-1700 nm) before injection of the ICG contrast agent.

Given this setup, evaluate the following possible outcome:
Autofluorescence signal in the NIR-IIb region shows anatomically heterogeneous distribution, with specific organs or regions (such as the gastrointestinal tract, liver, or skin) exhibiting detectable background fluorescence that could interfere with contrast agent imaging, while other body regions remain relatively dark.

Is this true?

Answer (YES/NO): NO